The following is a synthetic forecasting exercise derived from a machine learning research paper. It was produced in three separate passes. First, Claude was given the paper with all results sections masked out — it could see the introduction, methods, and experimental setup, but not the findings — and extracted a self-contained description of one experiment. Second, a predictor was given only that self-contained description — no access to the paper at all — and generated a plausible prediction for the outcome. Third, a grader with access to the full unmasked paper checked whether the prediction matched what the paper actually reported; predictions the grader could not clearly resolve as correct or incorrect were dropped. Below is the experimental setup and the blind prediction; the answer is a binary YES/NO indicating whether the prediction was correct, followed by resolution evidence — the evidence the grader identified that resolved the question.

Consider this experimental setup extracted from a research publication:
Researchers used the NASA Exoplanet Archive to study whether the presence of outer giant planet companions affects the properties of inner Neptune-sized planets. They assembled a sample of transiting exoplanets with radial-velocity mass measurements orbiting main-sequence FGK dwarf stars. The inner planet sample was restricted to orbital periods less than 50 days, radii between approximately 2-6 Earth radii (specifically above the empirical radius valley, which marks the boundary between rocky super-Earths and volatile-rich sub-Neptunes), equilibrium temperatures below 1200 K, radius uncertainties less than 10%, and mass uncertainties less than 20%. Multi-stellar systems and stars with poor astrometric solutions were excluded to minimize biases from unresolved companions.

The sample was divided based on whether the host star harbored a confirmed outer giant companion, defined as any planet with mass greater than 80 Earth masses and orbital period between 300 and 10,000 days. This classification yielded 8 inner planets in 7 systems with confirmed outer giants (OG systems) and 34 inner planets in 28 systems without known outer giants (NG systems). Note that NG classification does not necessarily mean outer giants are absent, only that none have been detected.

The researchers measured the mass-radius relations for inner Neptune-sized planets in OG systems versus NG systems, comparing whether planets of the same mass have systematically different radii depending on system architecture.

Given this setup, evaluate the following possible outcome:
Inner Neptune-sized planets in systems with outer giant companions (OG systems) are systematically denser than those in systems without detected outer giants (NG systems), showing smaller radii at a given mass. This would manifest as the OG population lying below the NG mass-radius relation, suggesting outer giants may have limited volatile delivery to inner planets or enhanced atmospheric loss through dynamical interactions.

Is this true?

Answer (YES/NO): NO